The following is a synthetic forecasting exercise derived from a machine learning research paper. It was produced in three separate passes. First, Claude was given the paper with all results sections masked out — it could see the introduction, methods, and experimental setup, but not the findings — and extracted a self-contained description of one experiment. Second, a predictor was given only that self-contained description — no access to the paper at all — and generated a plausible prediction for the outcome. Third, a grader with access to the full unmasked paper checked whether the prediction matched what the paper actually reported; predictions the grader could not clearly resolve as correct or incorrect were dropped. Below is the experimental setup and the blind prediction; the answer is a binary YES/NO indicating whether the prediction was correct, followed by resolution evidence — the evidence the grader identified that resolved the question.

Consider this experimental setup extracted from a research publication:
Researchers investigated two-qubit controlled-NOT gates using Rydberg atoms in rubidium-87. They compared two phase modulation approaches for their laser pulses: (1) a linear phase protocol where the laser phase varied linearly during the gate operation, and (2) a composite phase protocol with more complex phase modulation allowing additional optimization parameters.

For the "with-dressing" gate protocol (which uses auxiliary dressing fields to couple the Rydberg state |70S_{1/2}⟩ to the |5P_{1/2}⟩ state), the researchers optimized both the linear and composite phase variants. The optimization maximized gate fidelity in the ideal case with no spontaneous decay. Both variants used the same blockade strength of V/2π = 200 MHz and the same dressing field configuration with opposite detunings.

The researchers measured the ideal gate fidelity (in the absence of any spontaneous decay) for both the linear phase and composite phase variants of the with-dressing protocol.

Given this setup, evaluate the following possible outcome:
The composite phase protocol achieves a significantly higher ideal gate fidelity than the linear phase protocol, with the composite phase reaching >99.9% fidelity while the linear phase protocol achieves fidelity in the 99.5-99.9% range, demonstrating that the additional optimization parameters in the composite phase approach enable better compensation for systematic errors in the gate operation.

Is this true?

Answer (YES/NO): YES